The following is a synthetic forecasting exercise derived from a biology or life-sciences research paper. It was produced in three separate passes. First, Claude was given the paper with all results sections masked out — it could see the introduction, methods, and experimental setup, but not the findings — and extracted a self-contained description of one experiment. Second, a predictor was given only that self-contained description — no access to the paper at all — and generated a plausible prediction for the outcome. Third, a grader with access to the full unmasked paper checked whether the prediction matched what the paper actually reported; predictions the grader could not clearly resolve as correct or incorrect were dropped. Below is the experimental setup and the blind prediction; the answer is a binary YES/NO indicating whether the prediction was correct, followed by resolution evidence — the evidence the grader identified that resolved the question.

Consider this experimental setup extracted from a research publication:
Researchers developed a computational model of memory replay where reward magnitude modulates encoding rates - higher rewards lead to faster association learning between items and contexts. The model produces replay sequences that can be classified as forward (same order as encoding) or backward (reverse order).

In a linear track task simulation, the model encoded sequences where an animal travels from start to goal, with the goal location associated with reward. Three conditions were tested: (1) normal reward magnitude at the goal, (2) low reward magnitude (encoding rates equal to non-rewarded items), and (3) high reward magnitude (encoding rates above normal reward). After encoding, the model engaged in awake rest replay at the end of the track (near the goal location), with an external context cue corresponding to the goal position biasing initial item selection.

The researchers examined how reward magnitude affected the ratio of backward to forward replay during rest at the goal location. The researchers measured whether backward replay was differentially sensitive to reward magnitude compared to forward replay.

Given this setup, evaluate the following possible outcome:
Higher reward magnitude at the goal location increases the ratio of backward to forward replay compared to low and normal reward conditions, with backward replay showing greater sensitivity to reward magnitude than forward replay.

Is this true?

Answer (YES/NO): YES